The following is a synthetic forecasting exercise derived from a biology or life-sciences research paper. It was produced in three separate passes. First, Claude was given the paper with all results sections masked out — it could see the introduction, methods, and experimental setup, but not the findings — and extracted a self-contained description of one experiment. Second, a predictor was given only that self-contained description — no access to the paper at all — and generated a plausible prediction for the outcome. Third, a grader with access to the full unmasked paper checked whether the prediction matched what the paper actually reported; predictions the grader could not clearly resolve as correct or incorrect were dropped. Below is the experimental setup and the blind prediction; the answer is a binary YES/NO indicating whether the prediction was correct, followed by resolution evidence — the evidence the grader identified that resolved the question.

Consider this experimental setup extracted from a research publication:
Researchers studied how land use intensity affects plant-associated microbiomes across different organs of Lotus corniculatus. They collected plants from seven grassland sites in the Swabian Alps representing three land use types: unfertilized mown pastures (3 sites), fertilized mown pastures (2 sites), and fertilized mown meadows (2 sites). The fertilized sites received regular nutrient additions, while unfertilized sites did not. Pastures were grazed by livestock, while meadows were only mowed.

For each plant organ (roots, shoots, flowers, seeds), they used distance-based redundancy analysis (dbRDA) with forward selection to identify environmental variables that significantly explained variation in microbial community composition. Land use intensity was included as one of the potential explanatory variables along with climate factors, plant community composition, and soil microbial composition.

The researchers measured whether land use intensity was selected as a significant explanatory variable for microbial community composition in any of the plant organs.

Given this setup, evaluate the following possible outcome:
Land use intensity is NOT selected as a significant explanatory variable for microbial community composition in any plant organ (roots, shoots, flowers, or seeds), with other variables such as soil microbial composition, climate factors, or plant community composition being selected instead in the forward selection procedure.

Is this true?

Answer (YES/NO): NO